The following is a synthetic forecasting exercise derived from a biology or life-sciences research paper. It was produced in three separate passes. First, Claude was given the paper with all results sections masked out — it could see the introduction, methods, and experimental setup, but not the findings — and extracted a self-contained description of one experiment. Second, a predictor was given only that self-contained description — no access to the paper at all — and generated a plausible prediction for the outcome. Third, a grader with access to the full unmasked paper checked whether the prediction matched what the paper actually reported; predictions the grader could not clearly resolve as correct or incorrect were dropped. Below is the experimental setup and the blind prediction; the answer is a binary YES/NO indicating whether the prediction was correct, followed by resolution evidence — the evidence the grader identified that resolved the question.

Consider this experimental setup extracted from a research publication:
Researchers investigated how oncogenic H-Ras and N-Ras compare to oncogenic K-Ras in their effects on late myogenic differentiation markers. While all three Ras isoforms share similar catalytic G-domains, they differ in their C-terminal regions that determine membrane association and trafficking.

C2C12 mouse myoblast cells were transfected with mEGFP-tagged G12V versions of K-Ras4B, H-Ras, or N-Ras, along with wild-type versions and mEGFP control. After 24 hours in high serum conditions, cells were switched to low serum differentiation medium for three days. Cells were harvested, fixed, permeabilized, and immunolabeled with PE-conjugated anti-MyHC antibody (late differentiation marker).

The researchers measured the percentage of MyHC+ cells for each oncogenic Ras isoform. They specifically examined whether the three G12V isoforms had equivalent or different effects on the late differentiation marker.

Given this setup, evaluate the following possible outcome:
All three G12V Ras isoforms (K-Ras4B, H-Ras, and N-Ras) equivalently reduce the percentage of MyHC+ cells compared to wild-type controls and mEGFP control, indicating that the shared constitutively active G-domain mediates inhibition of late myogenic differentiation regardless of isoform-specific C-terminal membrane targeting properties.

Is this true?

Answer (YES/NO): YES